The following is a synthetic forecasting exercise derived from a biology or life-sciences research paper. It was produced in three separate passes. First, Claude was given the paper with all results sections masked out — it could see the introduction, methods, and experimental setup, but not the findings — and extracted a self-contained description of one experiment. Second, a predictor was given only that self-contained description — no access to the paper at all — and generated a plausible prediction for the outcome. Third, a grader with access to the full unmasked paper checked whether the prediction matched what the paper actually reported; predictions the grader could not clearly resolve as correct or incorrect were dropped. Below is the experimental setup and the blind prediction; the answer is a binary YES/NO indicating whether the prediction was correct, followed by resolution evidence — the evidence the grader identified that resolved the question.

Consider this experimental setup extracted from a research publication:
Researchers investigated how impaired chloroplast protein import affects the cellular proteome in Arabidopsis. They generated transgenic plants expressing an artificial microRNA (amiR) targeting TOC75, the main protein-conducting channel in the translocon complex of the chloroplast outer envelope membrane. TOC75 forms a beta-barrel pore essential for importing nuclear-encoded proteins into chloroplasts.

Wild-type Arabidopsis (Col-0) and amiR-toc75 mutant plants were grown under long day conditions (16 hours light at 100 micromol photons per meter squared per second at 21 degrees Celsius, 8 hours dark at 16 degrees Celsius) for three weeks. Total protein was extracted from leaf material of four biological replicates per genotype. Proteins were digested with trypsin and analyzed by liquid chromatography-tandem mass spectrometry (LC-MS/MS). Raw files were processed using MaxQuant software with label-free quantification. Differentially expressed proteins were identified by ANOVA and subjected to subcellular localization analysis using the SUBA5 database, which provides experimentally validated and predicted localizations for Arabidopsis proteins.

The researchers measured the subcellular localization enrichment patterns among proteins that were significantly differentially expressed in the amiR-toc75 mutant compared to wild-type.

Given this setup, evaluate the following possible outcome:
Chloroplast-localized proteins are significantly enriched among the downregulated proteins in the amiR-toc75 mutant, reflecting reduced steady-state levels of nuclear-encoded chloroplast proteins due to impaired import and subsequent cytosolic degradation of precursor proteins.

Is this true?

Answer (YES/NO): YES